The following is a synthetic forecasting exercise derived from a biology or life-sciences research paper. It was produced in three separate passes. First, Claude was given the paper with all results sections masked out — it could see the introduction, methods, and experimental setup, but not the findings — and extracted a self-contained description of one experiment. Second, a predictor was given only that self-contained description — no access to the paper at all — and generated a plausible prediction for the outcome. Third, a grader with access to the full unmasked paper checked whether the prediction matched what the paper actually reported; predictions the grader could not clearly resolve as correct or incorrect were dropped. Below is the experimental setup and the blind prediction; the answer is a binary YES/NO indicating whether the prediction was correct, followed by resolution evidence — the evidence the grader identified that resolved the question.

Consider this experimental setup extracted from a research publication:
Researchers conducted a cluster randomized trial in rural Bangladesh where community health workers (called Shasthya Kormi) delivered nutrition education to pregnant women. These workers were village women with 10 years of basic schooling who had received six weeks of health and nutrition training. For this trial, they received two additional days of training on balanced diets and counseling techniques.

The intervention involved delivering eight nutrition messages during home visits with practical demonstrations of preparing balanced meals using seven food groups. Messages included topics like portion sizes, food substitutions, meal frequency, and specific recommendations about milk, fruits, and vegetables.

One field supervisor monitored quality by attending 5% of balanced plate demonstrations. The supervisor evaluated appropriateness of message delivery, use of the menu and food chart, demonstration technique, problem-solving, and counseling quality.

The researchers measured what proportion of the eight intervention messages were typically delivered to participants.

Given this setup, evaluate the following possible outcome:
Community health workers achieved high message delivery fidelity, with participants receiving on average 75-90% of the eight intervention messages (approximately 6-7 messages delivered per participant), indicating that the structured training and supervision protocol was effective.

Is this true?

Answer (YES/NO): YES